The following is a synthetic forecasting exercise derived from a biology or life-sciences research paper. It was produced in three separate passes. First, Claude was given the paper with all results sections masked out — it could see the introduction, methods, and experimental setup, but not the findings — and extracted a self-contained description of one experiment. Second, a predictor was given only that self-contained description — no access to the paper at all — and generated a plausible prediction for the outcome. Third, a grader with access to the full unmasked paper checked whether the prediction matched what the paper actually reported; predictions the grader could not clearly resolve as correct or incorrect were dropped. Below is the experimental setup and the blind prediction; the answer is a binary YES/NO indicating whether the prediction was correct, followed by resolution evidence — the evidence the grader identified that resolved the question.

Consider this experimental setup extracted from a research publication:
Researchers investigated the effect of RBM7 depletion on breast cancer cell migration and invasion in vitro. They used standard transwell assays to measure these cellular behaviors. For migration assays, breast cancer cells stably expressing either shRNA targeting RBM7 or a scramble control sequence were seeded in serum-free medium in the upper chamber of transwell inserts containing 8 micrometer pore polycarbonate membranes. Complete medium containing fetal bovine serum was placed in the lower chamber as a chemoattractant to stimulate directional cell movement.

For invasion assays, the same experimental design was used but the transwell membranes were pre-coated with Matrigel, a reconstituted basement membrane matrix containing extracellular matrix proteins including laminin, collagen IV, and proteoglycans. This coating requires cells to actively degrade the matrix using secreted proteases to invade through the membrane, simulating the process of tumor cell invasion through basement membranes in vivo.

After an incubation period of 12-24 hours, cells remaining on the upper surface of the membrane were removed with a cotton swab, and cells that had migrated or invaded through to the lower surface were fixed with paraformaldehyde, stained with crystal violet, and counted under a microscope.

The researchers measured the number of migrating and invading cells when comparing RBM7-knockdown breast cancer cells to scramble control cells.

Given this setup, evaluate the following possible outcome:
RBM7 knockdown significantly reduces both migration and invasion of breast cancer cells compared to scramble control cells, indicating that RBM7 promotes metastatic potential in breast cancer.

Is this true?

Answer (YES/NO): NO